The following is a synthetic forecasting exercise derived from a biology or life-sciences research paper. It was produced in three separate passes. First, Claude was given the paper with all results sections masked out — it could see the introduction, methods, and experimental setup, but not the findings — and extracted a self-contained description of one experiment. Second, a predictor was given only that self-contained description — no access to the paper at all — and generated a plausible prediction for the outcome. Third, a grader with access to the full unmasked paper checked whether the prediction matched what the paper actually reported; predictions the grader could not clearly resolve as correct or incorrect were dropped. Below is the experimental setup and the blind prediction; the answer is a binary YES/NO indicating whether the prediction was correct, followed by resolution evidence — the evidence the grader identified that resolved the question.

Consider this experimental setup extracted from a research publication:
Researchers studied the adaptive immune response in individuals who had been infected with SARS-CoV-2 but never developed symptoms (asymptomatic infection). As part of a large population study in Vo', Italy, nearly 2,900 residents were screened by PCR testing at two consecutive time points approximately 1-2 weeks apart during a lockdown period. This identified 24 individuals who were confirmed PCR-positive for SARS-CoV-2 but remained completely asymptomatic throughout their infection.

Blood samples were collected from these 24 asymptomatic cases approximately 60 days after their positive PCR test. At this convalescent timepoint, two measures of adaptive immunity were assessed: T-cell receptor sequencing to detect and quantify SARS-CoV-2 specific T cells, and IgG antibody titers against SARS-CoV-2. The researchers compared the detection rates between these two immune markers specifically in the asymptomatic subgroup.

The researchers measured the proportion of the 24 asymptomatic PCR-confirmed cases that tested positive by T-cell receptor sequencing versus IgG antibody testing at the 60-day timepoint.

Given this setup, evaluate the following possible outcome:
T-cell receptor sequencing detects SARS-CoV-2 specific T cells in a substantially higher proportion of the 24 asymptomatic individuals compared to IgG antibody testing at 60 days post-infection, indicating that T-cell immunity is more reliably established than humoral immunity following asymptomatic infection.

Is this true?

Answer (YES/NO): YES